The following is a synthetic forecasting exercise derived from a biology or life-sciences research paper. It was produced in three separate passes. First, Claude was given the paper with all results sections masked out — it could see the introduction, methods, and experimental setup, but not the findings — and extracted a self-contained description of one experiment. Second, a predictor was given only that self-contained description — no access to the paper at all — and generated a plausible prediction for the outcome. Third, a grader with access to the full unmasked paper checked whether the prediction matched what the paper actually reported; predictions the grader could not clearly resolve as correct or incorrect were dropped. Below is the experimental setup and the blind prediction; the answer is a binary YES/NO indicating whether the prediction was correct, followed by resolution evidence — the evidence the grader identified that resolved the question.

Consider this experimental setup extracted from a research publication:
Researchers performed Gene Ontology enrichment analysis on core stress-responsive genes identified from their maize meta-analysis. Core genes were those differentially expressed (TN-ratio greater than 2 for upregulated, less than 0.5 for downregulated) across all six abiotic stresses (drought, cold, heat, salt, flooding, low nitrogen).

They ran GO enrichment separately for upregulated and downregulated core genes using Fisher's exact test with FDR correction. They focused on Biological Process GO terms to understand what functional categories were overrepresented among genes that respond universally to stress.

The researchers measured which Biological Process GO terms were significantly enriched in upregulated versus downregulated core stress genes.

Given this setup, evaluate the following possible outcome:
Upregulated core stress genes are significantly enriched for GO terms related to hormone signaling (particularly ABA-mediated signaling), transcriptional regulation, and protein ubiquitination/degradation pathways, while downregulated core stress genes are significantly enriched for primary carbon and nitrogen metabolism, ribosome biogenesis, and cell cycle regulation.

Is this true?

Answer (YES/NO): NO